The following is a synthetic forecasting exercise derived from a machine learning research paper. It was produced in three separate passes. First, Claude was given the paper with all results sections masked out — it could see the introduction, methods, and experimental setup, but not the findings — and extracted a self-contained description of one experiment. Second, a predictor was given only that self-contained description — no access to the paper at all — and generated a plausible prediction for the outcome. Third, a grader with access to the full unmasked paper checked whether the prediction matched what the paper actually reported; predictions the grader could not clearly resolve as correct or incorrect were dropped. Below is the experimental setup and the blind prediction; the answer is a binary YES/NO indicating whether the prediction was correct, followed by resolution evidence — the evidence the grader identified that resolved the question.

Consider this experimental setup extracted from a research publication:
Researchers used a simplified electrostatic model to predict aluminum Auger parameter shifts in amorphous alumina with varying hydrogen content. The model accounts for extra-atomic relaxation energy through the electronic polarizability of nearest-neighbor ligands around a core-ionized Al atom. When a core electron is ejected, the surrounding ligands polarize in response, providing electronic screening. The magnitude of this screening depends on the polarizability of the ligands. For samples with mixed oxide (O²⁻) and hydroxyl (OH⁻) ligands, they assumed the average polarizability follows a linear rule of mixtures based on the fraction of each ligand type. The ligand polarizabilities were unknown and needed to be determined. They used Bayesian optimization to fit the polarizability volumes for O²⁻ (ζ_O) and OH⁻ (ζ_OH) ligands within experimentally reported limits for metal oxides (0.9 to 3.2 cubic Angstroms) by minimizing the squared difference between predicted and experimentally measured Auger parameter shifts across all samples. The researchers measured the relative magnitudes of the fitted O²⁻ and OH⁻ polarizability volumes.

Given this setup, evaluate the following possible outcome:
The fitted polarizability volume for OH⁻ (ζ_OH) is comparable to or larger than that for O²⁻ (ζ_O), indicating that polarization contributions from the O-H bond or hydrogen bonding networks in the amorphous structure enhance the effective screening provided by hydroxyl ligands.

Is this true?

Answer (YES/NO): NO